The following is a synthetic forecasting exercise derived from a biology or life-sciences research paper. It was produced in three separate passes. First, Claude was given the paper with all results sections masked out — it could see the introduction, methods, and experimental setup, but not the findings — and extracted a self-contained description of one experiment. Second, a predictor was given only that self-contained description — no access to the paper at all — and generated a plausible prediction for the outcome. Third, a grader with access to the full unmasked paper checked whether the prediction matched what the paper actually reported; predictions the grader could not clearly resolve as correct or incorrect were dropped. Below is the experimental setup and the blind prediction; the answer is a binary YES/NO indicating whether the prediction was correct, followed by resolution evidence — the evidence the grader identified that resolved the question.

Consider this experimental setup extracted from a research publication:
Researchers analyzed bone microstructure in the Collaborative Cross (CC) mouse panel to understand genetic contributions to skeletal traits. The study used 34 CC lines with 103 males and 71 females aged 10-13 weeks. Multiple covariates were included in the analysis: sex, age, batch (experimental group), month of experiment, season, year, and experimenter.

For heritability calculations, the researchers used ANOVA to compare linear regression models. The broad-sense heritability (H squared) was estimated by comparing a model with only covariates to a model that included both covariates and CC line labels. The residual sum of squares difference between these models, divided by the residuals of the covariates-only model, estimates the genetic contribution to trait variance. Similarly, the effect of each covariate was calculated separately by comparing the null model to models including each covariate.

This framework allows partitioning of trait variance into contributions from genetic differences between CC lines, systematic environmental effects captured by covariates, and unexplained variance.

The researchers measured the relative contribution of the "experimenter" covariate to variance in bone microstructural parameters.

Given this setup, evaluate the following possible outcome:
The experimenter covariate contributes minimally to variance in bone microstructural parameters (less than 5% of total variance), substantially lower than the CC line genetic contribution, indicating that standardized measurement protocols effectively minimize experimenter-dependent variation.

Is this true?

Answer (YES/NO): NO